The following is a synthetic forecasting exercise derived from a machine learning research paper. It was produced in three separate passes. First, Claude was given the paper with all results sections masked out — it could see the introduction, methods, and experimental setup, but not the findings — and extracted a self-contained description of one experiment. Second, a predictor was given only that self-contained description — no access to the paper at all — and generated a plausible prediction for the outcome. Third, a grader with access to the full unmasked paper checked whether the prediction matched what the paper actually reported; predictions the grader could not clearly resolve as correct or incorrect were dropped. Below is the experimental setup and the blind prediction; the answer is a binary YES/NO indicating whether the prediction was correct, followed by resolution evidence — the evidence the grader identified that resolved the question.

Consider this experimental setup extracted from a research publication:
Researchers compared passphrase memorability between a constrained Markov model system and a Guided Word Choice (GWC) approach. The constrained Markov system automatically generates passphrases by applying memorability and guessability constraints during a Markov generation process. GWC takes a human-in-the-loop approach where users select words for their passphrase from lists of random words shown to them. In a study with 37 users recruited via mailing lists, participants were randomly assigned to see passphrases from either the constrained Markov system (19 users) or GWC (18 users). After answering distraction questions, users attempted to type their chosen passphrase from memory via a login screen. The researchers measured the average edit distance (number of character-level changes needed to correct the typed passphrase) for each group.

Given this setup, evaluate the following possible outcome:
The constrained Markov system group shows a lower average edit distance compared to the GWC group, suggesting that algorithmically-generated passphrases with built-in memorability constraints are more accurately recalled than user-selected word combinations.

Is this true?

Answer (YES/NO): YES